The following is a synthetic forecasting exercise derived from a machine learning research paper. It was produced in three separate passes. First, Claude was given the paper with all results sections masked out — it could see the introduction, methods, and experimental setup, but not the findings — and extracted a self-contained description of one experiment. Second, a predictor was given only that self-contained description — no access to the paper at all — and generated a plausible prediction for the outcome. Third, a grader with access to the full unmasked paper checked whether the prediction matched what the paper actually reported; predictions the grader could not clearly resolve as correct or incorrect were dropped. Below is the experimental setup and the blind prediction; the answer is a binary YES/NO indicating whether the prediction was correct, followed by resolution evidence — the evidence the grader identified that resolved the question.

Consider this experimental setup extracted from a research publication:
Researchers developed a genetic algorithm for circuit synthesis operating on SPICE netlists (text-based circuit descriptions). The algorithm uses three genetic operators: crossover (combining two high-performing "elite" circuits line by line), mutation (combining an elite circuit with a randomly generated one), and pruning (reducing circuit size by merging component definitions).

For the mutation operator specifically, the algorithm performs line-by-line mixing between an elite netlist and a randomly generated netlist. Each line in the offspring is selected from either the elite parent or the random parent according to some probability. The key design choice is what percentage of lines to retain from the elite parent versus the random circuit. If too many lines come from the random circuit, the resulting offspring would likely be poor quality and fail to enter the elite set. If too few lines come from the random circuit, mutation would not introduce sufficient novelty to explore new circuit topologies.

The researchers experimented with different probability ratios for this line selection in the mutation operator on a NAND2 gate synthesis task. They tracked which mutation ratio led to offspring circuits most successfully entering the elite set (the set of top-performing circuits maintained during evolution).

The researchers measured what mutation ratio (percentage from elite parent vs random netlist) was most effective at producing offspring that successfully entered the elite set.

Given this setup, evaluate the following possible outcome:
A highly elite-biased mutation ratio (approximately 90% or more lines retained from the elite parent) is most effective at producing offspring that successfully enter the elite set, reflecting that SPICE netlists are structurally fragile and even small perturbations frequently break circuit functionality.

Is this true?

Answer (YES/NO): NO